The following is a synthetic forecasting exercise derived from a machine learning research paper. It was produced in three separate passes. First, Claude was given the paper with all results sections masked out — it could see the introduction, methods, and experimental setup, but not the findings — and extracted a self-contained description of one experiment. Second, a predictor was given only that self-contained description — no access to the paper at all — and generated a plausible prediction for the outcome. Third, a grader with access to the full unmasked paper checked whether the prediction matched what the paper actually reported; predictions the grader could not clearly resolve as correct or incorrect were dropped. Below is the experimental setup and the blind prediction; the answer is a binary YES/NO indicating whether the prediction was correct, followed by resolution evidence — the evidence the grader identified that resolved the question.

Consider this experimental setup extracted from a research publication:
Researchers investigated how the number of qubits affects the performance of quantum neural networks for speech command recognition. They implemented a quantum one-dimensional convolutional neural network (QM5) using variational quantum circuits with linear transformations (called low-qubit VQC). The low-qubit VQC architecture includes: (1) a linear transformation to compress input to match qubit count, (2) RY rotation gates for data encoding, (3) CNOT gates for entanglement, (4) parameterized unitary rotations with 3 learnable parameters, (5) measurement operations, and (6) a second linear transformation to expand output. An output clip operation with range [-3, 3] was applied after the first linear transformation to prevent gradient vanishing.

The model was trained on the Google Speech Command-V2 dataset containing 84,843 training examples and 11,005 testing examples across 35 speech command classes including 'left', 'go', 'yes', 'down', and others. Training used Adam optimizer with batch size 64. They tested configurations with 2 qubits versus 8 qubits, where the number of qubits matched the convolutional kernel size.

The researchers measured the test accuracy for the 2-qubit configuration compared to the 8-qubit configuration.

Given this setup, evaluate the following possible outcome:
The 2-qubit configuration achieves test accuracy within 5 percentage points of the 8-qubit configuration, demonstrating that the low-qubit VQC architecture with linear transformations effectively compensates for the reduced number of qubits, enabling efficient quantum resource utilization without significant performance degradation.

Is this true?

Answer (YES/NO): YES